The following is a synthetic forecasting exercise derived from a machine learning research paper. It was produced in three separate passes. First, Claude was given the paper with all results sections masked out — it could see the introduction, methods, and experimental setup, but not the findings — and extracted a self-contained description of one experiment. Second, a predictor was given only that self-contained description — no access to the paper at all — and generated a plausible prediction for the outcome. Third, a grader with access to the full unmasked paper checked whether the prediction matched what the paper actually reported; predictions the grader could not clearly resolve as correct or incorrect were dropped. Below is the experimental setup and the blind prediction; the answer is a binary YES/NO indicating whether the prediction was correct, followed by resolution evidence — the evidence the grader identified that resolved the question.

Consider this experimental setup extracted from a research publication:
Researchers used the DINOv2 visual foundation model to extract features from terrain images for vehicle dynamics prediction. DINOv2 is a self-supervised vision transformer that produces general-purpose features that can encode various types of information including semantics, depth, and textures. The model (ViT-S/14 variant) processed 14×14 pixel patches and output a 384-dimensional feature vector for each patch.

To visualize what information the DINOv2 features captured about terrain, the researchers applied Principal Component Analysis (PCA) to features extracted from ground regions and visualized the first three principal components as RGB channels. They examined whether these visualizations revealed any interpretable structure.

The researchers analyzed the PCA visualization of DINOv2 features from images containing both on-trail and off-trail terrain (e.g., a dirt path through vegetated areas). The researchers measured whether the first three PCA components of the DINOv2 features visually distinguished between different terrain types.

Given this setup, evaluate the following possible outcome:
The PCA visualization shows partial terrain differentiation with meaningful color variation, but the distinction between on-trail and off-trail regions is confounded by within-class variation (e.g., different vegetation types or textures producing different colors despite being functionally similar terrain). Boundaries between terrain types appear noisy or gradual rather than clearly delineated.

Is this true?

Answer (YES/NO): NO